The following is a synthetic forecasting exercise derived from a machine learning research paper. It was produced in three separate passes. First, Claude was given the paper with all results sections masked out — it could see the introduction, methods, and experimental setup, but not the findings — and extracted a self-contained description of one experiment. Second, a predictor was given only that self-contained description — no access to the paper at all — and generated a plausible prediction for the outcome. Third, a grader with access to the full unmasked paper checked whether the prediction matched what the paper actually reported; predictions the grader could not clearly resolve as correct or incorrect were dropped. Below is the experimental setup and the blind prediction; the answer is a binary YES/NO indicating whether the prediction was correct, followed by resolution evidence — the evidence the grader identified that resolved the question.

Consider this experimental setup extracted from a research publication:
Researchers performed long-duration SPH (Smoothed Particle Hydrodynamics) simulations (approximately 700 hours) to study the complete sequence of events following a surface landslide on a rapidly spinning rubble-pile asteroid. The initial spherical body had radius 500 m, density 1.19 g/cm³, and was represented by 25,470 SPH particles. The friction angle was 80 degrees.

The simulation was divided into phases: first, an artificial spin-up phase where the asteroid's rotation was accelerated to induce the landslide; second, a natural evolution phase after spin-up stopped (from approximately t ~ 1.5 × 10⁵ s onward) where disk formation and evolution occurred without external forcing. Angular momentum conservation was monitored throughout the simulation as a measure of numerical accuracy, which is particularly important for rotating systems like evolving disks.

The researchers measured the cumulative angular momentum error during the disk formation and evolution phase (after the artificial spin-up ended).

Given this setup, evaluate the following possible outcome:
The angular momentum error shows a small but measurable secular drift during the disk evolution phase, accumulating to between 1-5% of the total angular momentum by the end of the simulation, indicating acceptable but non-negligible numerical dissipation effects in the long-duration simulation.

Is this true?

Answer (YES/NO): YES